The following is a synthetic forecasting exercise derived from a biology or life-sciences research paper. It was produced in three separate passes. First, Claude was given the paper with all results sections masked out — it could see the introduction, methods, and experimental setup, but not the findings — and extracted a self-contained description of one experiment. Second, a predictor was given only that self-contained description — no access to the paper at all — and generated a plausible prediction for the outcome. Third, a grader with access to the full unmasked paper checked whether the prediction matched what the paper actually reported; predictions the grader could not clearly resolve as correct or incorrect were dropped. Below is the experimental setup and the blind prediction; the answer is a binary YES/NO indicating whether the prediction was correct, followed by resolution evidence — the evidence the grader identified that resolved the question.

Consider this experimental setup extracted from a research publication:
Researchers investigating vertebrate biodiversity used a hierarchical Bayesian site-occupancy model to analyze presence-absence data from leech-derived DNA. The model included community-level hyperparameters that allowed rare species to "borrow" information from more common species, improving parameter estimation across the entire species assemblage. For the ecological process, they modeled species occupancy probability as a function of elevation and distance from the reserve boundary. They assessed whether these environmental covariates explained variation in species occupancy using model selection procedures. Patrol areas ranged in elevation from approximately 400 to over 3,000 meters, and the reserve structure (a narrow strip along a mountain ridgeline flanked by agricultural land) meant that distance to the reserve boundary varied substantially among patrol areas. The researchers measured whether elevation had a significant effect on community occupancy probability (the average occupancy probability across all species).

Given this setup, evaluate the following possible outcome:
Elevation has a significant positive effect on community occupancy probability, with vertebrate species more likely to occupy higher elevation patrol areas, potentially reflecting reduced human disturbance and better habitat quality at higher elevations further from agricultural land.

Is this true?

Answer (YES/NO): YES